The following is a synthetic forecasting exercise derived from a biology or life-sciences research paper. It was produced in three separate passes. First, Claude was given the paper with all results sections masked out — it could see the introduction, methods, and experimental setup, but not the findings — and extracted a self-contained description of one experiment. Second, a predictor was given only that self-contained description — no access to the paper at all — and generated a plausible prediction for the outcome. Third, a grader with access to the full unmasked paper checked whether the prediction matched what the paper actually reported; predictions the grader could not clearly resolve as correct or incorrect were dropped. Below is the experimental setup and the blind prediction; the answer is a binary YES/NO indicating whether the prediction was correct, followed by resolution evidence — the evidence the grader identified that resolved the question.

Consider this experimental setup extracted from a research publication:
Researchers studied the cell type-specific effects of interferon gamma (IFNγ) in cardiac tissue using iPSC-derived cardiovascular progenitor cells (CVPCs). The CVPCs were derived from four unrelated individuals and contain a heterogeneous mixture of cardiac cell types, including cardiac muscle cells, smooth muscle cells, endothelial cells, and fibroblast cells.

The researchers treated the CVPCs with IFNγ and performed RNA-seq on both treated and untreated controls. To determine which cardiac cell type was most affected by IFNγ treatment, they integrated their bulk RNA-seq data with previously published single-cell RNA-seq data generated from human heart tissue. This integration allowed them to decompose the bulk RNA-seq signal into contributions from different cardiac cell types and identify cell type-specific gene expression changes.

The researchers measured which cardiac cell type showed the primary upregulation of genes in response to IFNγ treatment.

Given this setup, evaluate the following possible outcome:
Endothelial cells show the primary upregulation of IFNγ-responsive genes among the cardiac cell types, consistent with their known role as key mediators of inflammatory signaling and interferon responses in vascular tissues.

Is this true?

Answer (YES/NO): YES